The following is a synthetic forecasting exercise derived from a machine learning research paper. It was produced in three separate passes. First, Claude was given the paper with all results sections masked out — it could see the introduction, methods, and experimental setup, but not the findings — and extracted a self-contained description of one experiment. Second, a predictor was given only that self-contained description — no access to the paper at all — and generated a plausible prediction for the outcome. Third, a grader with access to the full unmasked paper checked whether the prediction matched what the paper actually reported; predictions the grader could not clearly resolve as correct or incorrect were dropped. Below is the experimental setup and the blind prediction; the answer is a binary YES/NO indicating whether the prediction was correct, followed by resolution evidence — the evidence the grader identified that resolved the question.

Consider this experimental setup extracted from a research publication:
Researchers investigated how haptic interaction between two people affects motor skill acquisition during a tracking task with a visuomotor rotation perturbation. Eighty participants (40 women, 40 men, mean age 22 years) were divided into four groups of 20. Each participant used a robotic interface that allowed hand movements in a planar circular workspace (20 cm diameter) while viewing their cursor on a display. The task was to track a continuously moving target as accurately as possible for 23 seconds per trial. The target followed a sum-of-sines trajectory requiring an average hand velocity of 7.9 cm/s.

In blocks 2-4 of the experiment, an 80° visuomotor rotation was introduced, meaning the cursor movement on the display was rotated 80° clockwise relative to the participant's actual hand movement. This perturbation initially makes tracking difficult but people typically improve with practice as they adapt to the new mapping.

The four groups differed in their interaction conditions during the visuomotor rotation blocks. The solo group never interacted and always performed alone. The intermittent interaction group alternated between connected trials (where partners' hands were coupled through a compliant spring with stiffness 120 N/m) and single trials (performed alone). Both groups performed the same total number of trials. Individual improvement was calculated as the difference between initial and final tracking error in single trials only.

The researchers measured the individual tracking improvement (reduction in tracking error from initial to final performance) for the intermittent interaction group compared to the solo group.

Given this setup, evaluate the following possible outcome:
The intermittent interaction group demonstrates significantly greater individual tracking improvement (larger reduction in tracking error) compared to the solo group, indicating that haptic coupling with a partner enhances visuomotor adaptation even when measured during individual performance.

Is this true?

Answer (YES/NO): NO